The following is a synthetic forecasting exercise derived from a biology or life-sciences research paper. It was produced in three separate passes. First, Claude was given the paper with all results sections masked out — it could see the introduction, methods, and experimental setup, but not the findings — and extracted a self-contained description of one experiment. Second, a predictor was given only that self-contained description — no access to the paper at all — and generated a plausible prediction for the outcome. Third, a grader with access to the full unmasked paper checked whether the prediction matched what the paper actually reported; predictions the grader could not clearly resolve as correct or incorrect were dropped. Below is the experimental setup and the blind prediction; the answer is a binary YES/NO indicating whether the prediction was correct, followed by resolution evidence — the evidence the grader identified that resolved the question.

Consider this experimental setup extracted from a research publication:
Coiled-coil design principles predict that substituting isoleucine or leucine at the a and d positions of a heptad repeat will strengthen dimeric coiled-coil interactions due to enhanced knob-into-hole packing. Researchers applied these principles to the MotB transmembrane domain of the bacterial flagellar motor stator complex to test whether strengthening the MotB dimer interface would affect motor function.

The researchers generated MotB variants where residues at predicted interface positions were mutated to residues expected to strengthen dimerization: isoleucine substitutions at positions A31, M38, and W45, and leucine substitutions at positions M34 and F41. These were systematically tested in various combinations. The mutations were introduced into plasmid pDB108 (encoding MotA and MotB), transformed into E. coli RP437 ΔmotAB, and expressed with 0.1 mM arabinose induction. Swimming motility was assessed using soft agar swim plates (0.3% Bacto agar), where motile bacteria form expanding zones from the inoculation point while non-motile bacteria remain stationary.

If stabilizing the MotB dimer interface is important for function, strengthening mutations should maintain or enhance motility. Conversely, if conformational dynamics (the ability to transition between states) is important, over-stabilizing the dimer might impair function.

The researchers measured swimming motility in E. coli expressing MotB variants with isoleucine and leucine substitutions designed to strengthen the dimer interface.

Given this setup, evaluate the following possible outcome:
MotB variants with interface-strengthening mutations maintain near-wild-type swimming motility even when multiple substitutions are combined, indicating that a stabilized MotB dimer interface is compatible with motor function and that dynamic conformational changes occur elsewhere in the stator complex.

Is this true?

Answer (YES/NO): NO